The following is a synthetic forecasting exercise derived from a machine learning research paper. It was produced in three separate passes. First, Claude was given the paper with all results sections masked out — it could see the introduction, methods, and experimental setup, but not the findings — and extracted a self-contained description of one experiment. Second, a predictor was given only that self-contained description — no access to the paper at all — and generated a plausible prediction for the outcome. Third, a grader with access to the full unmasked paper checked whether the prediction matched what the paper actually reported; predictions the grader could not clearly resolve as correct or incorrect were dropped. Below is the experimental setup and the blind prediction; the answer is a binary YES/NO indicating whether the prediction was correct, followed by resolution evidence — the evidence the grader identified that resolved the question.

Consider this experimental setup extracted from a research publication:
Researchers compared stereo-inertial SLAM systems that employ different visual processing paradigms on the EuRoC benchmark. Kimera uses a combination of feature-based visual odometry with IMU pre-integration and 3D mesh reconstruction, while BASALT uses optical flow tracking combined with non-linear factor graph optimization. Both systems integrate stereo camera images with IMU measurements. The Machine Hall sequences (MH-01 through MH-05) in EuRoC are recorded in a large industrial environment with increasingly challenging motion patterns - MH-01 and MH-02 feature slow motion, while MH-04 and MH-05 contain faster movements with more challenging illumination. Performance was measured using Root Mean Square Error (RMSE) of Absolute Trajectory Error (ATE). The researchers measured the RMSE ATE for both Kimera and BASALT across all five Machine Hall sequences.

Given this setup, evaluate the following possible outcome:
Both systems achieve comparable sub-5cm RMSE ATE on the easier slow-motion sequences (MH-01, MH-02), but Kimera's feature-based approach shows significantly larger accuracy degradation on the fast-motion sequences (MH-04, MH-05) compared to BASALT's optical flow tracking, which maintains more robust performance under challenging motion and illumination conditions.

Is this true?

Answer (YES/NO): NO